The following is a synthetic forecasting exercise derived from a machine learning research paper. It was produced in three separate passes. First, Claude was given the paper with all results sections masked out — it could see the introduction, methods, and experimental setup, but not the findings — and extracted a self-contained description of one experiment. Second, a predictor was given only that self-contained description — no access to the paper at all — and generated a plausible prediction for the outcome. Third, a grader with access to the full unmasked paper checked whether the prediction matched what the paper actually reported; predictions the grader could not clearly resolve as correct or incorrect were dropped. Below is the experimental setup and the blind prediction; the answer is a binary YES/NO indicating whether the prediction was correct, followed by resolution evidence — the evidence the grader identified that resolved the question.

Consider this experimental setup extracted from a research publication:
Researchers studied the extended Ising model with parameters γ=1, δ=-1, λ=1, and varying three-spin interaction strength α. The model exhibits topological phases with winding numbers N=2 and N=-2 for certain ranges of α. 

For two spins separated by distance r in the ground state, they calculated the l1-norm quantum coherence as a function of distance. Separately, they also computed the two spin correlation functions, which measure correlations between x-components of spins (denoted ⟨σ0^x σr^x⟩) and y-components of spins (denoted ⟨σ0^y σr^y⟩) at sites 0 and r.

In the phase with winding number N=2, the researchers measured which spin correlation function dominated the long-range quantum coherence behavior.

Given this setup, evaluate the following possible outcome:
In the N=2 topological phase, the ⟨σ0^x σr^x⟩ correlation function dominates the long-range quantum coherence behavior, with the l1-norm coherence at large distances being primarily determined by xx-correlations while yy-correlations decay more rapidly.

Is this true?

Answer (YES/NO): YES